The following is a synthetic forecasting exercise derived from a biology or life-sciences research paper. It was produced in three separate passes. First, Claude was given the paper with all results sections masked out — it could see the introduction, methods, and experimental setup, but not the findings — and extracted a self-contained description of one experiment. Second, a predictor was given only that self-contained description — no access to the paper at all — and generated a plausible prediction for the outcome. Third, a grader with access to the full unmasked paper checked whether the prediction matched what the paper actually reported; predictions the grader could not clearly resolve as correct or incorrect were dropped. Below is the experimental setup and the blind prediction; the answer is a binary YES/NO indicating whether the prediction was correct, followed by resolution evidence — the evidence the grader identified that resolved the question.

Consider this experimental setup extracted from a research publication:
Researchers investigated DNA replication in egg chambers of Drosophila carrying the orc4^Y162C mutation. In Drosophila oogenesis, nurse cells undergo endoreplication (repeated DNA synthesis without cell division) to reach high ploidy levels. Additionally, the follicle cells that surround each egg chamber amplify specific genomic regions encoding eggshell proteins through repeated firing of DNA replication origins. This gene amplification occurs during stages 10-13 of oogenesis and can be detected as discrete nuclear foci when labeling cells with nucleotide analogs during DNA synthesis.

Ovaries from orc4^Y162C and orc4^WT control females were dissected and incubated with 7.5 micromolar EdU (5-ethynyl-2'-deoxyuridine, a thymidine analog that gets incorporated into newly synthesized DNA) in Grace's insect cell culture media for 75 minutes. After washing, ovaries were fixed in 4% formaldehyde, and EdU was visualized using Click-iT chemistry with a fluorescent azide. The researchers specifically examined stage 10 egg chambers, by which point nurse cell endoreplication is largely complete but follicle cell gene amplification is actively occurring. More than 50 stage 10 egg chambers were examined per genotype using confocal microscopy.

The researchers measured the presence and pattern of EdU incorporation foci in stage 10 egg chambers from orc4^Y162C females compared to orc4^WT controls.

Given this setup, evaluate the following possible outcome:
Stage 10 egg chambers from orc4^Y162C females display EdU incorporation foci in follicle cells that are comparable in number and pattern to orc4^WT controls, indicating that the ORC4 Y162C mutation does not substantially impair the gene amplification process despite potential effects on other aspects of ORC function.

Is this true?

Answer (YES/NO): NO